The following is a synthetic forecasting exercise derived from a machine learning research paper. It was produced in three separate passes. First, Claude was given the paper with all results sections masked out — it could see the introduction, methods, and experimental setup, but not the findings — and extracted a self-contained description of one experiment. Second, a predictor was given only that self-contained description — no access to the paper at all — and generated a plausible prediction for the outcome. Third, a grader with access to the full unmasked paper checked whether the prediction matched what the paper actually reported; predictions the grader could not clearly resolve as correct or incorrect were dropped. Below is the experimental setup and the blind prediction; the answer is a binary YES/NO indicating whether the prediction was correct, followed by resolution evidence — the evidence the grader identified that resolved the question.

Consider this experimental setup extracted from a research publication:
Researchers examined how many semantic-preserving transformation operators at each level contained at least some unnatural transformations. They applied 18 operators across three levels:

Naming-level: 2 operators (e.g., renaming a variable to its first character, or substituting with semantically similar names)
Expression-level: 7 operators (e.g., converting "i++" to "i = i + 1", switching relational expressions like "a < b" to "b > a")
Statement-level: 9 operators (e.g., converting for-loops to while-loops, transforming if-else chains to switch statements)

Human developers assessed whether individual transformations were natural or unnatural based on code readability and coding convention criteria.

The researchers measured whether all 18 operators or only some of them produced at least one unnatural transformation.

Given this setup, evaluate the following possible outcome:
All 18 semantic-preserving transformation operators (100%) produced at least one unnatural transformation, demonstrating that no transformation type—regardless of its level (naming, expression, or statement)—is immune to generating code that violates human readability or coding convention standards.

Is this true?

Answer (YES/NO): YES